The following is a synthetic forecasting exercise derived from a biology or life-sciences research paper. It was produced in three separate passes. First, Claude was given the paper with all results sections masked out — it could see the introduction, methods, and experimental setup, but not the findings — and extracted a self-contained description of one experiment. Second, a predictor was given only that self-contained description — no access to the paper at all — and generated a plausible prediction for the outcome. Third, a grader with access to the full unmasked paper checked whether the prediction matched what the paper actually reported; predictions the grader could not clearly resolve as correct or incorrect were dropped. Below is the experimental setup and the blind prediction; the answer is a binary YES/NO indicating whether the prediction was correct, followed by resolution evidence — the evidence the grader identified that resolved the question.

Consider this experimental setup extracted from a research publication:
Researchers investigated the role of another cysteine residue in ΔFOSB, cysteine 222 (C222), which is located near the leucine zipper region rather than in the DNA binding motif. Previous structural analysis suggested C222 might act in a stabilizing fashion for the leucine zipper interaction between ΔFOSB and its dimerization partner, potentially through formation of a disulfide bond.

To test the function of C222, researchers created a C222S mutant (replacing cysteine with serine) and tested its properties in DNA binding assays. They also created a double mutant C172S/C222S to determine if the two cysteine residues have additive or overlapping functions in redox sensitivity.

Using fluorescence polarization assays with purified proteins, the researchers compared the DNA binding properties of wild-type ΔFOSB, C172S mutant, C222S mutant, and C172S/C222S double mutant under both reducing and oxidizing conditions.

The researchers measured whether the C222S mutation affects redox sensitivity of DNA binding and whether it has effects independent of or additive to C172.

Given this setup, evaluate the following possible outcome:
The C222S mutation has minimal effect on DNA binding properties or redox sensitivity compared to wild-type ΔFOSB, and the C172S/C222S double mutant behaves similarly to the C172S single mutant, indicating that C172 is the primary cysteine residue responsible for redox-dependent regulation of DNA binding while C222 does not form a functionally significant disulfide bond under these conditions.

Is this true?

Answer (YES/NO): YES